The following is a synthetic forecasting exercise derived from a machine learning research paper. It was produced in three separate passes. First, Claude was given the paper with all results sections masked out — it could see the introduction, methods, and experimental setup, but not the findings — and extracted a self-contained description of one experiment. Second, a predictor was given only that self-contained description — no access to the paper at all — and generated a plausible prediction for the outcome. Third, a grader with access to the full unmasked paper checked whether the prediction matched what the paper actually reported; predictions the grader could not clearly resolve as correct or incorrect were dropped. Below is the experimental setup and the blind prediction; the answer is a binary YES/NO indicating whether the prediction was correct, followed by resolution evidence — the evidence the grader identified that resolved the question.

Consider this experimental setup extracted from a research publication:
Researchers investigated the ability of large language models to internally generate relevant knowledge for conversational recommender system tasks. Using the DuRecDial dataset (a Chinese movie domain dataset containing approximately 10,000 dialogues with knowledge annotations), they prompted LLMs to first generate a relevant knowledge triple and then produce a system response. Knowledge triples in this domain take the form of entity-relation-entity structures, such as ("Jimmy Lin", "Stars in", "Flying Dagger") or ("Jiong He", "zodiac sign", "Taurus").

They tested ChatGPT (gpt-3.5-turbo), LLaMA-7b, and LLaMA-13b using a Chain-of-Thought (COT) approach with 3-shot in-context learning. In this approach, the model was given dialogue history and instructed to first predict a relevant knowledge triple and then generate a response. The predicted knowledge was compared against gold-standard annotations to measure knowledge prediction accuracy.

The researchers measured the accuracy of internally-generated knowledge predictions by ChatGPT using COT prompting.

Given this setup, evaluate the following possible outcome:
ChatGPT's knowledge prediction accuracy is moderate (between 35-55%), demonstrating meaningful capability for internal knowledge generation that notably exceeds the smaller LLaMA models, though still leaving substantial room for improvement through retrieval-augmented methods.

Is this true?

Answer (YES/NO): NO